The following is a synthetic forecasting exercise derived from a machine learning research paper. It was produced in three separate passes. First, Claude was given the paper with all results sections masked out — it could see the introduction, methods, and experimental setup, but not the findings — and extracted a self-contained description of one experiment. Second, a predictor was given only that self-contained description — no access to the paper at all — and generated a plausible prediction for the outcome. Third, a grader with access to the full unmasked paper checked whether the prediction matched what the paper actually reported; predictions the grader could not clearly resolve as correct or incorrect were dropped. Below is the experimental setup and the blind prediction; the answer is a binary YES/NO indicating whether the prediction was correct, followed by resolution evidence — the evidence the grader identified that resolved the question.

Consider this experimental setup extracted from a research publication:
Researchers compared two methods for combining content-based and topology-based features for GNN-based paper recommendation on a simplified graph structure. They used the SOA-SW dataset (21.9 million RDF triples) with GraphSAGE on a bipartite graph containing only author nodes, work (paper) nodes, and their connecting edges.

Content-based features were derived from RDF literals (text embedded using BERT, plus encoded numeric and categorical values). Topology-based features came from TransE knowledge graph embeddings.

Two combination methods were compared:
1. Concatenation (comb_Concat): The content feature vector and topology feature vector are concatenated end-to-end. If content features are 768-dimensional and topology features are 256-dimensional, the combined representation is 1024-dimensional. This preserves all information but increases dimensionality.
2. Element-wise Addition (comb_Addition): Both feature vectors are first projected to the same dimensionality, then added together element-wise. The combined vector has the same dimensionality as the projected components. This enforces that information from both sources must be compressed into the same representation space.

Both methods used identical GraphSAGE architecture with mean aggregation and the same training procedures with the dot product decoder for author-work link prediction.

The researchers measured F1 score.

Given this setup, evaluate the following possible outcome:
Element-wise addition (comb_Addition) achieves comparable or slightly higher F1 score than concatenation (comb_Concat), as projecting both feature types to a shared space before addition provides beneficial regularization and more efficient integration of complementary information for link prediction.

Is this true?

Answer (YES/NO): NO